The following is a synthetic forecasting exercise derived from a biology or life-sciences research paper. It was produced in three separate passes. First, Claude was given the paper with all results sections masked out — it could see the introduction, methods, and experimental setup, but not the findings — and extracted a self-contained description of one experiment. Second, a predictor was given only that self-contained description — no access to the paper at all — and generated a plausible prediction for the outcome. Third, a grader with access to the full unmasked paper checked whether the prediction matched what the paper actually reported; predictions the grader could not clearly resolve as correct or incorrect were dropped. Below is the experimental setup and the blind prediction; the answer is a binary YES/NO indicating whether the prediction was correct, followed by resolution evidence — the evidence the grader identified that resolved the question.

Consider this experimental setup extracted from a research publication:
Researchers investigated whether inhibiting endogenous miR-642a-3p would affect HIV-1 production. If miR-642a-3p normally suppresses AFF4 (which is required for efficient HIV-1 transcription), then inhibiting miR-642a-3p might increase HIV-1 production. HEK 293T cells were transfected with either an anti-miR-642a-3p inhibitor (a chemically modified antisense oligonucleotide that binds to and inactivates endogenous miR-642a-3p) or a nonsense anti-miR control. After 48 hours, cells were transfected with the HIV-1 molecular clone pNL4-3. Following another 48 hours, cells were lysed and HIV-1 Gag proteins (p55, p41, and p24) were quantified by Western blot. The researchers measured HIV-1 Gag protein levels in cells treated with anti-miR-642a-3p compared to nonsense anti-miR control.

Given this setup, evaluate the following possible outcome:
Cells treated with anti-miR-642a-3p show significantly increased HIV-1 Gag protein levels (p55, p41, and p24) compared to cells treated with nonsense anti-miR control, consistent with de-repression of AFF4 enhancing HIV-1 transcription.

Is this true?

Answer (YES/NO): NO